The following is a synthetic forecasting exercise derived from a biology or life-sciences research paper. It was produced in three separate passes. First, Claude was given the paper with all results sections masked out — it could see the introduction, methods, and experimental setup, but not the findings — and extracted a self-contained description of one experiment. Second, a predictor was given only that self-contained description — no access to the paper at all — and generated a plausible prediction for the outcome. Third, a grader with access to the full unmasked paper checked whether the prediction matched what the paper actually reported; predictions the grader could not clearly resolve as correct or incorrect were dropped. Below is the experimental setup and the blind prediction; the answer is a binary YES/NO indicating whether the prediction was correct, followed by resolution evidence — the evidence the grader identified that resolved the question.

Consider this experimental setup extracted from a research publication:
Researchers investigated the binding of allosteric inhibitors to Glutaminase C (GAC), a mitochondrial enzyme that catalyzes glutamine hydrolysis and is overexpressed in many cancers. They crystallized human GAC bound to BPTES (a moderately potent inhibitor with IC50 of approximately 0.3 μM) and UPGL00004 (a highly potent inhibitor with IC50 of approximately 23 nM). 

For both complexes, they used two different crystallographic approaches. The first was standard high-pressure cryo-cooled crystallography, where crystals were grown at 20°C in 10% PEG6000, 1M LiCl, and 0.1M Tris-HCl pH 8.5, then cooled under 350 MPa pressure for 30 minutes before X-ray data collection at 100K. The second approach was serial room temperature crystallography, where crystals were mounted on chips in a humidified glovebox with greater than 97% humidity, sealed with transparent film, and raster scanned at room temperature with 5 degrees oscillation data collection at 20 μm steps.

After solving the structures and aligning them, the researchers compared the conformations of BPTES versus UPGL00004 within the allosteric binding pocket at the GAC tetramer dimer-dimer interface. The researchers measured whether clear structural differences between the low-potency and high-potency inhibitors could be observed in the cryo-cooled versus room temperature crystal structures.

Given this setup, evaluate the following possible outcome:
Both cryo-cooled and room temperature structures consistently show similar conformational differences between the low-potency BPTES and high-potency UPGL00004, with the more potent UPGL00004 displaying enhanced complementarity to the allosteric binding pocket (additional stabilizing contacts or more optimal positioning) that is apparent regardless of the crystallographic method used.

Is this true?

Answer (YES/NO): NO